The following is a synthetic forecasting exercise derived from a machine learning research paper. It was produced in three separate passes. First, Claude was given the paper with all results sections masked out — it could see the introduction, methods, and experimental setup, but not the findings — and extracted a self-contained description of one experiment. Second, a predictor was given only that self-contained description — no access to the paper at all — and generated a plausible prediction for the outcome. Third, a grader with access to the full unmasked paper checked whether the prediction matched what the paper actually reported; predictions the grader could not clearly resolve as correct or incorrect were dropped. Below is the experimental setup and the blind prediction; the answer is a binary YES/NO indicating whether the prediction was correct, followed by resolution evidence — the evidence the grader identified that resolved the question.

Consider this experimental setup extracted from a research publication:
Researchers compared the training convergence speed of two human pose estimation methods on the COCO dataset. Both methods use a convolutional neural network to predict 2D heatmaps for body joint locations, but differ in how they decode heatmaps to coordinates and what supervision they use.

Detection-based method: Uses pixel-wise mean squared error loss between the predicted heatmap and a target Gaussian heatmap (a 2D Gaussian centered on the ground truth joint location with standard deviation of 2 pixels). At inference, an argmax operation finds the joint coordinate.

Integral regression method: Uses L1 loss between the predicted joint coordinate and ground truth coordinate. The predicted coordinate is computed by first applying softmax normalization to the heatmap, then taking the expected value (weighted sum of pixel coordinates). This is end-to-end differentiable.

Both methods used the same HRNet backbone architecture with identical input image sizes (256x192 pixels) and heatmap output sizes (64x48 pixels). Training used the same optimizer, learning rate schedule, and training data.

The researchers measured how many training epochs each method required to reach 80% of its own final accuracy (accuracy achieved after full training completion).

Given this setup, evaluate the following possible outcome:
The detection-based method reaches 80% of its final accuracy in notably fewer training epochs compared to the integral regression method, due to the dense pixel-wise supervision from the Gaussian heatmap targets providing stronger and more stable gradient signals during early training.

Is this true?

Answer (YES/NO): YES